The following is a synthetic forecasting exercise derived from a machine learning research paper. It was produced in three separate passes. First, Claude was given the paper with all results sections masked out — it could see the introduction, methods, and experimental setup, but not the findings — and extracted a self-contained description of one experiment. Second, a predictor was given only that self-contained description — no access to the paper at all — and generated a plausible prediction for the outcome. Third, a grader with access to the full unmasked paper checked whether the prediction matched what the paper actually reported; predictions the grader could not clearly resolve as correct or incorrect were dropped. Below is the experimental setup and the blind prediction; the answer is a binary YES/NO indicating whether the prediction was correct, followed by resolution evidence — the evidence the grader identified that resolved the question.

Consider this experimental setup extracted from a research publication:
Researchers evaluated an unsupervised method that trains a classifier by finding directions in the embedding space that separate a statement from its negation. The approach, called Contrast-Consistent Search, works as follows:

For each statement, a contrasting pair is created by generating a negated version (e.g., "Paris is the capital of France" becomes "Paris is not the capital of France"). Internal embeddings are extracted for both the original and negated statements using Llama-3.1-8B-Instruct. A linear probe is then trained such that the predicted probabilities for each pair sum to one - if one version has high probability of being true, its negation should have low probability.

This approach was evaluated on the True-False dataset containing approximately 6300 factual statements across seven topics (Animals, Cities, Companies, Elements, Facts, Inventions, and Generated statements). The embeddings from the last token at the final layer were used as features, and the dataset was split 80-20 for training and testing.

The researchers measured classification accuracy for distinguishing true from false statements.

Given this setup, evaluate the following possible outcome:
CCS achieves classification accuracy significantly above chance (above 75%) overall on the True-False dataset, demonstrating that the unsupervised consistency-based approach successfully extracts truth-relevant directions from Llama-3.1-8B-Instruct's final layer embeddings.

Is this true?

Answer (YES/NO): NO